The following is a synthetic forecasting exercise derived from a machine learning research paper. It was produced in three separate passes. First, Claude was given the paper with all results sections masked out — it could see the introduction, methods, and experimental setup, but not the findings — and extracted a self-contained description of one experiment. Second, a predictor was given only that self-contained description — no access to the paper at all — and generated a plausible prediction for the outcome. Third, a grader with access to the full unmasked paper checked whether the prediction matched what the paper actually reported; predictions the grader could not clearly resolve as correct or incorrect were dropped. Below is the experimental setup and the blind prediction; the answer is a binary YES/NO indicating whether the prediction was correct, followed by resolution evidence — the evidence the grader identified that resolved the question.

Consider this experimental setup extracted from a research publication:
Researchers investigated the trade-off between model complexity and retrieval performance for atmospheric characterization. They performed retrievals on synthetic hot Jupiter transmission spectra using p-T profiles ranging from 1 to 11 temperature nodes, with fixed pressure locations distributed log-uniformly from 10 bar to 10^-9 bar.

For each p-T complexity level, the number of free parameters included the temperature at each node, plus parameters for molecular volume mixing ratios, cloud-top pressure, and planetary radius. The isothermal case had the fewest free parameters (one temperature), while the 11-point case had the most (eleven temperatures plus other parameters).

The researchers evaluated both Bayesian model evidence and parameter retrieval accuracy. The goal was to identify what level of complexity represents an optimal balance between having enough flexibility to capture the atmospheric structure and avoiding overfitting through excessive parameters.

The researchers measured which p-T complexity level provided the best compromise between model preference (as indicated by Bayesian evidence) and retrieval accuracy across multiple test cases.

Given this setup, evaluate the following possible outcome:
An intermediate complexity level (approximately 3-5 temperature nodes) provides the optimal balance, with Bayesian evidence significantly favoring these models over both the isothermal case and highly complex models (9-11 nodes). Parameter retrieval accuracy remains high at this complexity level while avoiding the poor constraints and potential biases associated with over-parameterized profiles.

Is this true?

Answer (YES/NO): YES